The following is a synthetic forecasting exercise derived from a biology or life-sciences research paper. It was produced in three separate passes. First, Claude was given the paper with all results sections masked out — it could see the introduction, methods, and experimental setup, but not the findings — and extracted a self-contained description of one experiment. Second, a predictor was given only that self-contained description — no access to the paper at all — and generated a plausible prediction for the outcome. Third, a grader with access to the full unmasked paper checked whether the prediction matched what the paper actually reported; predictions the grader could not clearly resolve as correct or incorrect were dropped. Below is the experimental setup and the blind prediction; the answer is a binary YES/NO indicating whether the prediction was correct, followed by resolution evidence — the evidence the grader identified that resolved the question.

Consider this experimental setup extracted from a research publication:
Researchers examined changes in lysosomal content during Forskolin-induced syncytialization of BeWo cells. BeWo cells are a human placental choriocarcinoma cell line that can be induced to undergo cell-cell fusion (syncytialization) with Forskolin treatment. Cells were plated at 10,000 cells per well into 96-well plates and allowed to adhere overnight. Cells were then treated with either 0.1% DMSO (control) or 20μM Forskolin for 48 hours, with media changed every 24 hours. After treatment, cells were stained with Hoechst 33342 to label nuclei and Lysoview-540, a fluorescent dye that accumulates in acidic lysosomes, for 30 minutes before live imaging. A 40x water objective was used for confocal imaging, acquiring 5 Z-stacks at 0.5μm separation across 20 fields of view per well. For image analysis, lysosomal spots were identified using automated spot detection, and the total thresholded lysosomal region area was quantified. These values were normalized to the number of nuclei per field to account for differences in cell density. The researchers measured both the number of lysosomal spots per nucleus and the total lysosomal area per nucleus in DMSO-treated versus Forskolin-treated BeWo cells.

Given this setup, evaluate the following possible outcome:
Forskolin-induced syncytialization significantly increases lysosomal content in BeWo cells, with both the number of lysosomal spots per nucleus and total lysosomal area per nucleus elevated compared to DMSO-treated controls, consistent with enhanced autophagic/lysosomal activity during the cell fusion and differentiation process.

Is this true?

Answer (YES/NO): YES